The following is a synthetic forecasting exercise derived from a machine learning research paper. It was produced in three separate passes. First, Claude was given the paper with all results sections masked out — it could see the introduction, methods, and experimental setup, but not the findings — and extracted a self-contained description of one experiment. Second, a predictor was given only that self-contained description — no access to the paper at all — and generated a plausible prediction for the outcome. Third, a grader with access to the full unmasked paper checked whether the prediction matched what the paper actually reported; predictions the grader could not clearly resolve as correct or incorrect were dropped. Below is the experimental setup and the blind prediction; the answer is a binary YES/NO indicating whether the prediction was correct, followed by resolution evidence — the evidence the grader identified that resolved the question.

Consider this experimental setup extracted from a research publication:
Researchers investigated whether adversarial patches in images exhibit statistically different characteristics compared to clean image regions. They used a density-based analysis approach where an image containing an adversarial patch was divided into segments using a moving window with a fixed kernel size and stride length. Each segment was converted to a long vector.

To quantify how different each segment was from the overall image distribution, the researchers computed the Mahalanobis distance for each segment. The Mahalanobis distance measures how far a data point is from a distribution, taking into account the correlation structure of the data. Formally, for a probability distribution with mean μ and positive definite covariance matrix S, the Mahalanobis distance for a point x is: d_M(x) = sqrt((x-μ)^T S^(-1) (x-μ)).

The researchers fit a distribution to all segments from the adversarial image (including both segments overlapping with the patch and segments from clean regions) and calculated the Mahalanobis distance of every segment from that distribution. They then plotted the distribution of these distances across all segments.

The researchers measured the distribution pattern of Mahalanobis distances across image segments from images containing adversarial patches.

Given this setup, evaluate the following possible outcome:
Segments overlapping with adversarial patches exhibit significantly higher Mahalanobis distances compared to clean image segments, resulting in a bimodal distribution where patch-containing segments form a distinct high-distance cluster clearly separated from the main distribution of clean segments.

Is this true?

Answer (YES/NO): YES